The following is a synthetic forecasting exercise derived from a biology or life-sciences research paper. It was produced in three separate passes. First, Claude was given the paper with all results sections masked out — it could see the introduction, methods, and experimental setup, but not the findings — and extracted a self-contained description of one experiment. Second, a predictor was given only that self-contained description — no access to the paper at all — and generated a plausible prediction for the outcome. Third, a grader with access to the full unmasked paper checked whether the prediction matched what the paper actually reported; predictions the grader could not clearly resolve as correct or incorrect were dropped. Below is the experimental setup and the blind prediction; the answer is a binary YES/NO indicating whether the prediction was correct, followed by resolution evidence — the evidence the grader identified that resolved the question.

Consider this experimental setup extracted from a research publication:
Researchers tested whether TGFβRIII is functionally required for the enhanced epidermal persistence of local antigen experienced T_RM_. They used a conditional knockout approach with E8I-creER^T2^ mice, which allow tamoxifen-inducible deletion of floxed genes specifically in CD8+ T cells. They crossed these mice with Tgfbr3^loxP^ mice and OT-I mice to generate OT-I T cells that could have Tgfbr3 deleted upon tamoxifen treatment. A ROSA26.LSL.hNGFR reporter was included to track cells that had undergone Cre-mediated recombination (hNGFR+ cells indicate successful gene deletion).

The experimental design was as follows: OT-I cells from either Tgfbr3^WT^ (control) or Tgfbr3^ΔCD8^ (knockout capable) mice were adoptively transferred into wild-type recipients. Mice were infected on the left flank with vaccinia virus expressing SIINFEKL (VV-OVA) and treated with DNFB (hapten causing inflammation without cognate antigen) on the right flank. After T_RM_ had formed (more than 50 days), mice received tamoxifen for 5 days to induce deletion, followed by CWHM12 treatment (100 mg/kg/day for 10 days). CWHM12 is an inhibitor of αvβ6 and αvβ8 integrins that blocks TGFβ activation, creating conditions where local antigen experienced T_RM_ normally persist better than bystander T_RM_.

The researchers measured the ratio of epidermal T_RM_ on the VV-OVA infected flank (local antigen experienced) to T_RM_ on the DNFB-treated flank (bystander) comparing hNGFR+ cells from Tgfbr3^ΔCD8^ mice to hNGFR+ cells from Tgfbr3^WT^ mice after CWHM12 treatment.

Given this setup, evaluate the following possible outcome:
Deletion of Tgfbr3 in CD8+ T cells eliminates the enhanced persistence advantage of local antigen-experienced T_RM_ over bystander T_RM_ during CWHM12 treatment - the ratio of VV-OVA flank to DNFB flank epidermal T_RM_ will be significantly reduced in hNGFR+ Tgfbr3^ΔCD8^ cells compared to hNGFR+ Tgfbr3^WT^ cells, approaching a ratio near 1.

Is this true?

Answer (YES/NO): NO